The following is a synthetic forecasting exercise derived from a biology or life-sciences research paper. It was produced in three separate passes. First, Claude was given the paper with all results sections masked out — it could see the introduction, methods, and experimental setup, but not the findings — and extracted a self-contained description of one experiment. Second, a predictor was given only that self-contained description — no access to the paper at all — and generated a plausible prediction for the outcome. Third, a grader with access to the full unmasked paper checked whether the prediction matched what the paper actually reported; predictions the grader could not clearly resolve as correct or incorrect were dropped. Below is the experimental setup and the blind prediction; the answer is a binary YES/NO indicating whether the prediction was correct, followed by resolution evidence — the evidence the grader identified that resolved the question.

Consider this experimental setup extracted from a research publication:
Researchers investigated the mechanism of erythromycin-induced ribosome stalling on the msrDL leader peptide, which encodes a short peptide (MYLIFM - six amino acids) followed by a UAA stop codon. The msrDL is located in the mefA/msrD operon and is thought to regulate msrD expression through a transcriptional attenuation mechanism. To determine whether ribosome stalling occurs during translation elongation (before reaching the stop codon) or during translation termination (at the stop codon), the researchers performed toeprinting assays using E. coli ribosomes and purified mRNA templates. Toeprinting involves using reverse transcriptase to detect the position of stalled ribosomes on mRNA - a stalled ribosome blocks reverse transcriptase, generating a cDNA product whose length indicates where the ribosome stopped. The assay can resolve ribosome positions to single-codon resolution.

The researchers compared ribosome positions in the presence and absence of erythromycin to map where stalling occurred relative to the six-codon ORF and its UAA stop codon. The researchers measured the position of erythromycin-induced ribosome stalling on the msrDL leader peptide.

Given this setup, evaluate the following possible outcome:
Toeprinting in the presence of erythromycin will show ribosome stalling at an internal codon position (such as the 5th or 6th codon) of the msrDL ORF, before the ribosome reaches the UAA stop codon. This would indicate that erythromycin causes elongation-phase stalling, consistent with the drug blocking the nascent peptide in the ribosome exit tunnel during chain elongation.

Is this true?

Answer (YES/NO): NO